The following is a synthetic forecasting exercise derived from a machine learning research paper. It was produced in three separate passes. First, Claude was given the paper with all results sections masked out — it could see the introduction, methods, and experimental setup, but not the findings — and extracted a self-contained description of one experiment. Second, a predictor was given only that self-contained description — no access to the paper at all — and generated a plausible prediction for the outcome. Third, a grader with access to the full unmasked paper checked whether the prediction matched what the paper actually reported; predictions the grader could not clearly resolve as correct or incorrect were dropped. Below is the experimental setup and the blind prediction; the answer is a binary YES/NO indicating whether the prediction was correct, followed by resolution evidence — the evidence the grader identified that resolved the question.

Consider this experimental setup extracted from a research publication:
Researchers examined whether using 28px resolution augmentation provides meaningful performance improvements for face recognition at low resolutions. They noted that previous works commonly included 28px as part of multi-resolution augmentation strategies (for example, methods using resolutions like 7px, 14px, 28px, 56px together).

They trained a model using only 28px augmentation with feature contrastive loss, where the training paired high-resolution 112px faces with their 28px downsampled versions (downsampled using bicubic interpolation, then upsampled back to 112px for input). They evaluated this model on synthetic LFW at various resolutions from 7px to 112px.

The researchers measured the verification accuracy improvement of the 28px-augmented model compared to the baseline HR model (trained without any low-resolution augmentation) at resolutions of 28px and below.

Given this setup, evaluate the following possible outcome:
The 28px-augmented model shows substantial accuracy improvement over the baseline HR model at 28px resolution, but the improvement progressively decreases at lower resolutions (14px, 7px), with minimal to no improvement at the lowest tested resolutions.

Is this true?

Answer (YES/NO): NO